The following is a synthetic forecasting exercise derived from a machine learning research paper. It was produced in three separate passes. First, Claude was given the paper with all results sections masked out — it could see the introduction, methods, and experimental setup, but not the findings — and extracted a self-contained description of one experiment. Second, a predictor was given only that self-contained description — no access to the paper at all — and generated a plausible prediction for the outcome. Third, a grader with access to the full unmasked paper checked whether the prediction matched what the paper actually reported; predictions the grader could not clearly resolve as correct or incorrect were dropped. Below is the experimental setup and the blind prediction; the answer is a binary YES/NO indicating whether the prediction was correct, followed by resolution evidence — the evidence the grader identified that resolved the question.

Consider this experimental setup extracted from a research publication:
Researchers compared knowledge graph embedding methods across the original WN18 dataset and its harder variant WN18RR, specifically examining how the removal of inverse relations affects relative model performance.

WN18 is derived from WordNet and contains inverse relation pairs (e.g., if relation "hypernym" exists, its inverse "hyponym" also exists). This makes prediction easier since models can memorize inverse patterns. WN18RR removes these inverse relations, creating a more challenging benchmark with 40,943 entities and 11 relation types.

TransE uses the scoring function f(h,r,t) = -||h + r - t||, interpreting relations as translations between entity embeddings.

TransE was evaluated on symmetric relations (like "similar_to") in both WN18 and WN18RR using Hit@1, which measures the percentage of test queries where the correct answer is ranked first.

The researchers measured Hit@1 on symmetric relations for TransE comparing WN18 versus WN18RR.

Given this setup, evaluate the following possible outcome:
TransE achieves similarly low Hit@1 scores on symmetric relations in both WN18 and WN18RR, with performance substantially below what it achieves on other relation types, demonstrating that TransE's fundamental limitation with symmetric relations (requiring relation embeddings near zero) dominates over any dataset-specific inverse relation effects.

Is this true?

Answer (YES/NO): YES